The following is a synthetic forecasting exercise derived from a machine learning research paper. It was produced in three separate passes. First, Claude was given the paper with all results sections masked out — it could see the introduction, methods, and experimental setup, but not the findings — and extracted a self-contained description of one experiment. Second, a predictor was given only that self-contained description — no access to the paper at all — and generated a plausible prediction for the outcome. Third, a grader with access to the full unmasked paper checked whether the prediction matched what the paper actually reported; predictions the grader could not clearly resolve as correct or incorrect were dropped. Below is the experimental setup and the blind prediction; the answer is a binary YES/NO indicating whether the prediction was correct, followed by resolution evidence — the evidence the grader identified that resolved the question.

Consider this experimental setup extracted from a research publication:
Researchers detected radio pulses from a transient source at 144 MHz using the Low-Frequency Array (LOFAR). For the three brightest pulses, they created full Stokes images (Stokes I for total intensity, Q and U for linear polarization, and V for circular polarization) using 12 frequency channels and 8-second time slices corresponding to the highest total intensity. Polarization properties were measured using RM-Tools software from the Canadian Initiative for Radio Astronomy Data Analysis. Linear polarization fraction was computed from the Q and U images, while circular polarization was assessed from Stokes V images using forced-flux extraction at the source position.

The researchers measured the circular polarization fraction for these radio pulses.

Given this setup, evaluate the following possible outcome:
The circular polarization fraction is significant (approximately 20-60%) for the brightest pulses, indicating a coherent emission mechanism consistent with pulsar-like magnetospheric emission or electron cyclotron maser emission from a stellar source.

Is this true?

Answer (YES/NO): NO